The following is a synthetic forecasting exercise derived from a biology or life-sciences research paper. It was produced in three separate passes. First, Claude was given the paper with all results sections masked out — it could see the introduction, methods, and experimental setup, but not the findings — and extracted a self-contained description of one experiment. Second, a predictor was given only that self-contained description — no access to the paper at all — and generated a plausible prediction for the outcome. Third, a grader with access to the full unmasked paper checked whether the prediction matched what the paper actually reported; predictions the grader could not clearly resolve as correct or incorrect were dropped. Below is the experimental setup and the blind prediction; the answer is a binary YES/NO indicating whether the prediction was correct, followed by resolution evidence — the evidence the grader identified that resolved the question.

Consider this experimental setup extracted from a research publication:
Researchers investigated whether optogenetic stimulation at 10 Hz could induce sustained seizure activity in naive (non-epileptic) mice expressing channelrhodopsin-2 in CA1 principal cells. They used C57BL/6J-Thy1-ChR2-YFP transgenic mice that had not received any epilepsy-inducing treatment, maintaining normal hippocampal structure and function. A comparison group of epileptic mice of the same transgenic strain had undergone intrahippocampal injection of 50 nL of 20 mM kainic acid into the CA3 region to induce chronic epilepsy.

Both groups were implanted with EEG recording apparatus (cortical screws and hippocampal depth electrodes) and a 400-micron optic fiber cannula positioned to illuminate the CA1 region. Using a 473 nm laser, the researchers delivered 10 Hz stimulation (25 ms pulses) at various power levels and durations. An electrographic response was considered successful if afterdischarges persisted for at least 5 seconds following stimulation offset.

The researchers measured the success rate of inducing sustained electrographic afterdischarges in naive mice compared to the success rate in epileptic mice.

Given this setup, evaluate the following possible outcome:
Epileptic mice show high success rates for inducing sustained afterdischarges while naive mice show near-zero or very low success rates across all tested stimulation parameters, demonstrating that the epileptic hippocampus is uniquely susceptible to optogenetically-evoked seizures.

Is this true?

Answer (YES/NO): NO